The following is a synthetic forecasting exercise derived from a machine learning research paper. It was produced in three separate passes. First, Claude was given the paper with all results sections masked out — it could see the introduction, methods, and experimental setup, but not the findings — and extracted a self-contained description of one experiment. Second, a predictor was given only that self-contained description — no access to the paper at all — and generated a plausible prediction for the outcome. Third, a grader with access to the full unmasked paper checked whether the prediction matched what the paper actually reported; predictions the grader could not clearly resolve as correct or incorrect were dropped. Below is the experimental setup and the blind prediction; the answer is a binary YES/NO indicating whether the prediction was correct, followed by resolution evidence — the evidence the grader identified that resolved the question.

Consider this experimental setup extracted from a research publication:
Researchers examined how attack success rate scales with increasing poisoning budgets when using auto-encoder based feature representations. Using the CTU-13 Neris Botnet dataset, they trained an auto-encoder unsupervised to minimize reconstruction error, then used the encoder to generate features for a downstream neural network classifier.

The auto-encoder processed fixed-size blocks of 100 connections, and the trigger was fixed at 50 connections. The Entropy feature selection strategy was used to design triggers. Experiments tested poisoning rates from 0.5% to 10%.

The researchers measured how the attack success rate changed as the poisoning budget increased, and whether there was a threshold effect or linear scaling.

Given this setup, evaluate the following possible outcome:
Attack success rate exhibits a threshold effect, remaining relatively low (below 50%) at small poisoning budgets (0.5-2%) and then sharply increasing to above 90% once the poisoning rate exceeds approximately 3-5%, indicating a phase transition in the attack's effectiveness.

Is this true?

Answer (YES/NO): NO